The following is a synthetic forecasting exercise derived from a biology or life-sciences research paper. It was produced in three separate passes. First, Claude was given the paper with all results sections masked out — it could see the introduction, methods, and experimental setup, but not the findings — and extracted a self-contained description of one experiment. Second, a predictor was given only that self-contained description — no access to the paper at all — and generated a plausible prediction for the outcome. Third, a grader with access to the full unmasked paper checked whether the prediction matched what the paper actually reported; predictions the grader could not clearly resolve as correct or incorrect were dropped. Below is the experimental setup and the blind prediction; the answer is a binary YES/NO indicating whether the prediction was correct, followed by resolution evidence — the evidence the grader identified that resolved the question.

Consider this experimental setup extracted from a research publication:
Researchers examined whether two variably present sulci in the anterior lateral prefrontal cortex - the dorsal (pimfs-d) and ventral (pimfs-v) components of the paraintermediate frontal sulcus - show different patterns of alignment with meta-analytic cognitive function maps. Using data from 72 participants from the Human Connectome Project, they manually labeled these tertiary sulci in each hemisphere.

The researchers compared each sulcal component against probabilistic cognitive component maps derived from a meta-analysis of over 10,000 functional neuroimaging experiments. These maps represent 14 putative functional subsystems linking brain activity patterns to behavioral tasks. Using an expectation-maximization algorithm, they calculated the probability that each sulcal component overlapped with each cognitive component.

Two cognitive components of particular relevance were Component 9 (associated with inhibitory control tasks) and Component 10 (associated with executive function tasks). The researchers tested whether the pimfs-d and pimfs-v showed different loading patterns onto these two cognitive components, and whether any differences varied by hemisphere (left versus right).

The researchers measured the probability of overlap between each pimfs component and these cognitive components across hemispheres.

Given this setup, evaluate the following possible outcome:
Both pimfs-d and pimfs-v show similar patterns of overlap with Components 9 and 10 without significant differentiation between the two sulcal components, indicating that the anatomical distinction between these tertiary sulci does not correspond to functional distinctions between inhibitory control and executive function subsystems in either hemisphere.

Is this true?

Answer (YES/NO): NO